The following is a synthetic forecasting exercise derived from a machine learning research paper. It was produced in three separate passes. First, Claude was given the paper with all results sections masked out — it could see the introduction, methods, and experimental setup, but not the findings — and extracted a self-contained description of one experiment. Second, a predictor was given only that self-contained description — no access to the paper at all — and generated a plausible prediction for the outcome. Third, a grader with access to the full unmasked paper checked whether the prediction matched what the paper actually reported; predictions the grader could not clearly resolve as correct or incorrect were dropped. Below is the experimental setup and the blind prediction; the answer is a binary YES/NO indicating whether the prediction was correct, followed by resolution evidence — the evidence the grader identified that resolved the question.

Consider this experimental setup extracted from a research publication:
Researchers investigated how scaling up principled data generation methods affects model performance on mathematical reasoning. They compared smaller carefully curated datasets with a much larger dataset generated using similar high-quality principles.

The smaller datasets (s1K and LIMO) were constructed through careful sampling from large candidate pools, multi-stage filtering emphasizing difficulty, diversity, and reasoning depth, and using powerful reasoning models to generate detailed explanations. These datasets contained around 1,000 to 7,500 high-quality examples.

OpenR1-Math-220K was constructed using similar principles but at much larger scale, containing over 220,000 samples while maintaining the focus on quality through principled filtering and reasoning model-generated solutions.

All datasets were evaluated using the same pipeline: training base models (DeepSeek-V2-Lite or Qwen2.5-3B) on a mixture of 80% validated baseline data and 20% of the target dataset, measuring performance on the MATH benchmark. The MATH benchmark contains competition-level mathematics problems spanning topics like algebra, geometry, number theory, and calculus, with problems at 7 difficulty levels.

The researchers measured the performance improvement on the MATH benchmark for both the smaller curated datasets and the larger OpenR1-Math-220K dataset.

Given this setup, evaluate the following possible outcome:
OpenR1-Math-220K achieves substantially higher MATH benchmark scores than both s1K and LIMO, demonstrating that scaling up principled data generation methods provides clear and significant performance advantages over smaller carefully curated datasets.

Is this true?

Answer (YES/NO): YES